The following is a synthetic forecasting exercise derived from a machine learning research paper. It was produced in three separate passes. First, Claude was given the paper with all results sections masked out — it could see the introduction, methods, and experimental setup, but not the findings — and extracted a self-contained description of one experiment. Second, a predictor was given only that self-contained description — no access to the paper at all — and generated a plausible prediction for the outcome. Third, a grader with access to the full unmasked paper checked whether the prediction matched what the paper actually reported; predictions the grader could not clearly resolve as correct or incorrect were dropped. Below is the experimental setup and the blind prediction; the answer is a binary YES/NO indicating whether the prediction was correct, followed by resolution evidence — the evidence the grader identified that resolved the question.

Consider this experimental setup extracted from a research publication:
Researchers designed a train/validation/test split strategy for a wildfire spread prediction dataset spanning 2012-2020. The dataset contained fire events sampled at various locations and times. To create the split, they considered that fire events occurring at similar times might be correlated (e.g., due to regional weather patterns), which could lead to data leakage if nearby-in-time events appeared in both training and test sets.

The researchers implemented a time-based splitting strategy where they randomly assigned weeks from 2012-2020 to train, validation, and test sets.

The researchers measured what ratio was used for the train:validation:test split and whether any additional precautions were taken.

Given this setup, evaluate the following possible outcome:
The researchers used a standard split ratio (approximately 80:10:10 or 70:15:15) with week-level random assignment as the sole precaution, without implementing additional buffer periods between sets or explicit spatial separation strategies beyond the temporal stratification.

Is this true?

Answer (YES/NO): NO